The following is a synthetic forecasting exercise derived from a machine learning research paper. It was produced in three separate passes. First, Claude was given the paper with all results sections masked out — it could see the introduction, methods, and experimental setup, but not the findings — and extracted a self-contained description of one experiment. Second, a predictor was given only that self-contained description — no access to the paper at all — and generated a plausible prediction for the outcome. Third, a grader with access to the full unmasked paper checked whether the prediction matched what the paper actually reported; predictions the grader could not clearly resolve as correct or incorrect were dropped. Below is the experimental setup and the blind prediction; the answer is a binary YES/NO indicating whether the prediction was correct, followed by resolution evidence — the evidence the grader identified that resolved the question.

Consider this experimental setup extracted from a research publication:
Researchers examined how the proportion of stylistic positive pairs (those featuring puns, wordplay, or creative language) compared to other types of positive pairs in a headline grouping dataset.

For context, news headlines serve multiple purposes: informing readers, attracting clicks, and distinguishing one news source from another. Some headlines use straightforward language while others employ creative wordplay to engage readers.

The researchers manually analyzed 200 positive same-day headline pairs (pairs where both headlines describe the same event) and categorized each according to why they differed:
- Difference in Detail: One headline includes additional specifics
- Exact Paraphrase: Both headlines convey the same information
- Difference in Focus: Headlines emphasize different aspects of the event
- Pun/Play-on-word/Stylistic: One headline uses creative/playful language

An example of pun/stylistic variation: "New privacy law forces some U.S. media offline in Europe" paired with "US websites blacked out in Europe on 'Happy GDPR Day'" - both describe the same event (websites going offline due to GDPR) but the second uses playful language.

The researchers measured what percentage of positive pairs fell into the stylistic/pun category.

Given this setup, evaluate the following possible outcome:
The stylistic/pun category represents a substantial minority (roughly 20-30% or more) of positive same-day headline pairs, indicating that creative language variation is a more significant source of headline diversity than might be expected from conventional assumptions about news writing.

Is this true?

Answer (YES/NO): NO